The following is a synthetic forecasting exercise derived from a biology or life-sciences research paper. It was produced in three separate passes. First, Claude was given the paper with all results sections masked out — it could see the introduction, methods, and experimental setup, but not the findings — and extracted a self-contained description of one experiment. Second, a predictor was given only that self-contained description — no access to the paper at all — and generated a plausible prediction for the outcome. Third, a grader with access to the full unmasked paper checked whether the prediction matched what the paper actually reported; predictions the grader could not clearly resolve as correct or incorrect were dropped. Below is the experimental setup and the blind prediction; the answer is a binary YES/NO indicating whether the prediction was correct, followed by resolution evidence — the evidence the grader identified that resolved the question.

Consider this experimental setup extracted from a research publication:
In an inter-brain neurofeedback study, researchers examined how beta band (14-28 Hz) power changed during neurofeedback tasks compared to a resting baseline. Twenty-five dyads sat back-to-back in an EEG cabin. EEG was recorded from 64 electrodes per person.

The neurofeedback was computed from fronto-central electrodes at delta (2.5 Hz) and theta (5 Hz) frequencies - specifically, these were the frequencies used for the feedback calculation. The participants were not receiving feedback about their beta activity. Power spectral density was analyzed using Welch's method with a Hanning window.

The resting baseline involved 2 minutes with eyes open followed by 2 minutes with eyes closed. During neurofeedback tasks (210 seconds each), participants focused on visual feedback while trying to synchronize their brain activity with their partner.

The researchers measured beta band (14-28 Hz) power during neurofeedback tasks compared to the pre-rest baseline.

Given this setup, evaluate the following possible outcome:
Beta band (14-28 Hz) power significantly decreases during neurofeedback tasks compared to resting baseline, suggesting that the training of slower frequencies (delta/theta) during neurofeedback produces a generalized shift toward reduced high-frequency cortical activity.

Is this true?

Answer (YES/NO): YES